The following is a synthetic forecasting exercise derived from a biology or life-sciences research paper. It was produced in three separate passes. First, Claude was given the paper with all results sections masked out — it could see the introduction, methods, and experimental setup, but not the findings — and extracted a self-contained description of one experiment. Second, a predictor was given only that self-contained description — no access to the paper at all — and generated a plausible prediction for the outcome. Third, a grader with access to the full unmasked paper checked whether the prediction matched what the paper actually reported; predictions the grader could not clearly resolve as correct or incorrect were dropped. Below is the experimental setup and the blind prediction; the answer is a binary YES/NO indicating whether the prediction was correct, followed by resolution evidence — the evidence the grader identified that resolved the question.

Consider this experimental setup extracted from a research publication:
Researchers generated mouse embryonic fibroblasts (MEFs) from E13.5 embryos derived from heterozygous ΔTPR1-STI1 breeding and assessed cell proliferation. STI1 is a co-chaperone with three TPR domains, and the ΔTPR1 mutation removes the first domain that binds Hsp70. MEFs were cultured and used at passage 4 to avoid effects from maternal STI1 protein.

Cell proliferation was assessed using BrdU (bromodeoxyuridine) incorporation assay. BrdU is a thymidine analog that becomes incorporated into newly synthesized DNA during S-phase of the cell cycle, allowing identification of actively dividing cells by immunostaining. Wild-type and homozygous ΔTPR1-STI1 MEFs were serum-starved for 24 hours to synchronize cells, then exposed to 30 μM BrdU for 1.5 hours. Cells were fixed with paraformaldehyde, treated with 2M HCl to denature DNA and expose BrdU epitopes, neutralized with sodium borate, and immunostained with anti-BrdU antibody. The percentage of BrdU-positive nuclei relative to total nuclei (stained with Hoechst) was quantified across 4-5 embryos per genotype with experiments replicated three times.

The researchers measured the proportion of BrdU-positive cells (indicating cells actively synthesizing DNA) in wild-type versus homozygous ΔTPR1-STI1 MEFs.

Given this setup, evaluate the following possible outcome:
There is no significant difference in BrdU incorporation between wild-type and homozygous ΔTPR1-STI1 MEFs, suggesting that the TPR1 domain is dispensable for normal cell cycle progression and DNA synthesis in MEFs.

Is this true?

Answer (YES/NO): NO